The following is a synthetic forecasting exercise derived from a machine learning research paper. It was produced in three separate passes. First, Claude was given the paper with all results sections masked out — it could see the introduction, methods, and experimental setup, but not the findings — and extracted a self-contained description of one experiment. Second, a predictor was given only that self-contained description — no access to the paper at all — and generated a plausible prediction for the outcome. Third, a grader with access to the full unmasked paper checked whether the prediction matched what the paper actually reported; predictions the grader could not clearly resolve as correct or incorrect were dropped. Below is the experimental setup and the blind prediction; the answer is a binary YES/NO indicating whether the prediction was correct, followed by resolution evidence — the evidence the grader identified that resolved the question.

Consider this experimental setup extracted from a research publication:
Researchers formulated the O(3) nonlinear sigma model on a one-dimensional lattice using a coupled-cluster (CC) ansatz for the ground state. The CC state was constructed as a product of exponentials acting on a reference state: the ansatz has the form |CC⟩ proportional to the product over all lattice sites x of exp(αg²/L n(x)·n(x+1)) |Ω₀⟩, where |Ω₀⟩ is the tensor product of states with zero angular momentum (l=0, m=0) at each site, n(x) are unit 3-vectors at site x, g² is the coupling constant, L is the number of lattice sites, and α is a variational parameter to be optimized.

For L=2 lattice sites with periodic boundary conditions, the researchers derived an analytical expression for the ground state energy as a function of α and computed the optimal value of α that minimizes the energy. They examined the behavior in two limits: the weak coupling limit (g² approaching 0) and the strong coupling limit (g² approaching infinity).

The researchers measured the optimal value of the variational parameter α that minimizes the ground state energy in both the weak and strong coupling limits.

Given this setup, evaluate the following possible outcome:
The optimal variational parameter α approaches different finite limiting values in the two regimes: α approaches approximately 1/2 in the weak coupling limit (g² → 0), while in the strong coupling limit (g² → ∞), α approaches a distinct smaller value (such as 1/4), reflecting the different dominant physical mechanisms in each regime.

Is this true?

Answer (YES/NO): NO